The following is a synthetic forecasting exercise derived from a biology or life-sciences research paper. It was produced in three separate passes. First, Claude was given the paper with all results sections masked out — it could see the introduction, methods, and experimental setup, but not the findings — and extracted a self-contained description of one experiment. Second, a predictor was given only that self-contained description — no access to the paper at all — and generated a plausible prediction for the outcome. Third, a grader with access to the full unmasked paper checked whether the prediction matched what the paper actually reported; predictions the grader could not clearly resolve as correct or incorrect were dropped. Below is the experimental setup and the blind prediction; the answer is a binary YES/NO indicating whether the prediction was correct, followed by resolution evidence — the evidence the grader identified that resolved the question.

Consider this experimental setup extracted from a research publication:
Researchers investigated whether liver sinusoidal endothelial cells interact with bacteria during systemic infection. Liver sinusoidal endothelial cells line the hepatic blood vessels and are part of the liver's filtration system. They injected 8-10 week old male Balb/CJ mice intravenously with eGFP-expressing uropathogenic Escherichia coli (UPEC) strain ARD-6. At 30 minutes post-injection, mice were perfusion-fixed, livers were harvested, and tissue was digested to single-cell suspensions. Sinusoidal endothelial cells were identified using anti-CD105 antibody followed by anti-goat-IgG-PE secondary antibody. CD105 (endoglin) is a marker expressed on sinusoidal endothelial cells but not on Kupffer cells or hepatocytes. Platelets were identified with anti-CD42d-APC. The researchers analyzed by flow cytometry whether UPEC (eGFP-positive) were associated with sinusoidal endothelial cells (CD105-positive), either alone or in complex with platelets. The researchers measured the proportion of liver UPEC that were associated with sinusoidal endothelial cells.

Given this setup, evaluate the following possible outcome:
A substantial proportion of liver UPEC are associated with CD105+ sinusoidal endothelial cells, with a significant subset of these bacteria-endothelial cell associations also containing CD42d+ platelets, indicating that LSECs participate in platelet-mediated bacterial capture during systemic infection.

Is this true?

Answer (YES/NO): NO